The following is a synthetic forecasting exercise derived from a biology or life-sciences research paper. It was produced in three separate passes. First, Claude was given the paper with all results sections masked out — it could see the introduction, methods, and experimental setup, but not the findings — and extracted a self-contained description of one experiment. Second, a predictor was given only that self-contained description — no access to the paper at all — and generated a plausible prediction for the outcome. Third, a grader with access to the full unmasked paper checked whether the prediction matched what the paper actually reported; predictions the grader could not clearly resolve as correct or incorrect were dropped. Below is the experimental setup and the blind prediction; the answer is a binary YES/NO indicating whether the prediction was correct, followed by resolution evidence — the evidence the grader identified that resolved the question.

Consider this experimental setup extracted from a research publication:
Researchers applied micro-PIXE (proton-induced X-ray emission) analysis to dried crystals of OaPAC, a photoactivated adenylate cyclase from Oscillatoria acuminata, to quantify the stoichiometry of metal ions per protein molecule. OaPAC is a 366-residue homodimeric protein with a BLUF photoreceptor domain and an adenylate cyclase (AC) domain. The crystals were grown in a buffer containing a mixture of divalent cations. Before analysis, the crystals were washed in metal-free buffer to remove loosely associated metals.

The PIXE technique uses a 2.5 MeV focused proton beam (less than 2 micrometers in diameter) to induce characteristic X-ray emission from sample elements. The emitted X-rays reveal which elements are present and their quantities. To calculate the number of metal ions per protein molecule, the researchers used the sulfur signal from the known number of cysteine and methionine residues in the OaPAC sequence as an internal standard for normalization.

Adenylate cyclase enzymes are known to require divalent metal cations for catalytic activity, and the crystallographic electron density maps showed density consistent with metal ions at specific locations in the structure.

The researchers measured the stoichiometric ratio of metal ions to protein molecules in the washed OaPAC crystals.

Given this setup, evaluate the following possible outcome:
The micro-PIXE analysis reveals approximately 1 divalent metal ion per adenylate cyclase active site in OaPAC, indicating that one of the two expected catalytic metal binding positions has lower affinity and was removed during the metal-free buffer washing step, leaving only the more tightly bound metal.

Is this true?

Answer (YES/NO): NO